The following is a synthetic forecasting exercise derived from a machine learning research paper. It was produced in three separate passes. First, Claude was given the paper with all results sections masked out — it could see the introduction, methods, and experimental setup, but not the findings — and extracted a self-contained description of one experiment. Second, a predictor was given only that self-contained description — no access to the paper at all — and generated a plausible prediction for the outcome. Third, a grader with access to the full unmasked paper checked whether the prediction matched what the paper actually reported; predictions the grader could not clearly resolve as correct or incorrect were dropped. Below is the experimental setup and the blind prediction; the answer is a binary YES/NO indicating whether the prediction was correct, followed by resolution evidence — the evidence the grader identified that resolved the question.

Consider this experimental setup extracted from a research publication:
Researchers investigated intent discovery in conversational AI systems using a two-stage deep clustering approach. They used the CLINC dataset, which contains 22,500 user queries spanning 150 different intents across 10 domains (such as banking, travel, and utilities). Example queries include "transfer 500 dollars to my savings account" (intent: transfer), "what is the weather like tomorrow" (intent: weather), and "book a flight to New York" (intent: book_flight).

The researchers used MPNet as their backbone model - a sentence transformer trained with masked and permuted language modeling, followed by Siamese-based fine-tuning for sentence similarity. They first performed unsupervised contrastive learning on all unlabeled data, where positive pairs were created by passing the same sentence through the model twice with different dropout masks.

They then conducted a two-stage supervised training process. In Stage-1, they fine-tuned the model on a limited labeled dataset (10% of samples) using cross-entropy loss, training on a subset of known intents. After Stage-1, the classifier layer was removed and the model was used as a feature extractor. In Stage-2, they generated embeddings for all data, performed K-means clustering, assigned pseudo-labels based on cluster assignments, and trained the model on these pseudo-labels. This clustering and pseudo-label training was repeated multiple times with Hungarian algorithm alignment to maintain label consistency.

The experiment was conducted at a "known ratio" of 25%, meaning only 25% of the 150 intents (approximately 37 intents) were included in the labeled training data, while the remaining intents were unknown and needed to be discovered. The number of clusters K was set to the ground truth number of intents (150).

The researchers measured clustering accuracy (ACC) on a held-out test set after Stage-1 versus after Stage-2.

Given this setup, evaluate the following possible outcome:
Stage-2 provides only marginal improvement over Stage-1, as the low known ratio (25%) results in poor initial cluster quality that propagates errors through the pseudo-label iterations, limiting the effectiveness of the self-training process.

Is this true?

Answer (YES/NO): NO